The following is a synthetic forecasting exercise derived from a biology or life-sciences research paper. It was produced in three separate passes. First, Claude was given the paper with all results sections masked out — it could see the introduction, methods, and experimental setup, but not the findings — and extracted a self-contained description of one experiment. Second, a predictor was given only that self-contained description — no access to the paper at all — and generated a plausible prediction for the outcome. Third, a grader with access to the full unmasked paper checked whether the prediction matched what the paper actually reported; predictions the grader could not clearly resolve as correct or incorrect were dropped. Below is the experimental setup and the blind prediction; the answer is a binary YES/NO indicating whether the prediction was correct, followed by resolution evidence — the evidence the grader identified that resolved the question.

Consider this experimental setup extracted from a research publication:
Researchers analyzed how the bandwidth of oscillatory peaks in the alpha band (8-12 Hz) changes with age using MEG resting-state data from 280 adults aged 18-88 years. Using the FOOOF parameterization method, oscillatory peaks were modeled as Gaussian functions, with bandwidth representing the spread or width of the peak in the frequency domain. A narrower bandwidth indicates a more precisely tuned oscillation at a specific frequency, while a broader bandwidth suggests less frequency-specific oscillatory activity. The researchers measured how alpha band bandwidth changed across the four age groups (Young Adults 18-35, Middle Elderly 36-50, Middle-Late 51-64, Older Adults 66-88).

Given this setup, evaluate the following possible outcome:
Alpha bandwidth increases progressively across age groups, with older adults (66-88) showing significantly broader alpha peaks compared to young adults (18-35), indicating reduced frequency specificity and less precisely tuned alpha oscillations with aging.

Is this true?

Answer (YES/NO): NO